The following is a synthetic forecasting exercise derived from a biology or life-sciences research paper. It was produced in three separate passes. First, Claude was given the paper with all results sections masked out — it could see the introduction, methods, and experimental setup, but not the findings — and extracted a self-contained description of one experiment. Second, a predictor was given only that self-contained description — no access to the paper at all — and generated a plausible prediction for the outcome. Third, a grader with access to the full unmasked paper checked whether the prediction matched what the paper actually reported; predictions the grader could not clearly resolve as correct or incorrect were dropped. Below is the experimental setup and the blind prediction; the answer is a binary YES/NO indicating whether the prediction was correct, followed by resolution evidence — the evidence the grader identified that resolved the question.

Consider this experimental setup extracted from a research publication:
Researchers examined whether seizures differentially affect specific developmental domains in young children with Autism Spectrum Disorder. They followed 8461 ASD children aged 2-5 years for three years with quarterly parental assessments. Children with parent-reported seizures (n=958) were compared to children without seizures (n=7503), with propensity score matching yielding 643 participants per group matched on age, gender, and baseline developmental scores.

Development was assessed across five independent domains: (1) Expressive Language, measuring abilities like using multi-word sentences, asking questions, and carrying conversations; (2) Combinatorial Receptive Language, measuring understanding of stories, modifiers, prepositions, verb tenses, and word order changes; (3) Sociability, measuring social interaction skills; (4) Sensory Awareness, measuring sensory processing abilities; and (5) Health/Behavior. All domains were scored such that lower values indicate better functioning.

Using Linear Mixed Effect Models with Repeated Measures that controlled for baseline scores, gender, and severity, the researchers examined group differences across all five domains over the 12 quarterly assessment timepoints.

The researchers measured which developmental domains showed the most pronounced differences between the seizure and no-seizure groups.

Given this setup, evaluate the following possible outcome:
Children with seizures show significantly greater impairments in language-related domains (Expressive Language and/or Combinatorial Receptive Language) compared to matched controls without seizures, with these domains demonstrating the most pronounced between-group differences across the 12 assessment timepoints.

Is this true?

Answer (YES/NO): NO